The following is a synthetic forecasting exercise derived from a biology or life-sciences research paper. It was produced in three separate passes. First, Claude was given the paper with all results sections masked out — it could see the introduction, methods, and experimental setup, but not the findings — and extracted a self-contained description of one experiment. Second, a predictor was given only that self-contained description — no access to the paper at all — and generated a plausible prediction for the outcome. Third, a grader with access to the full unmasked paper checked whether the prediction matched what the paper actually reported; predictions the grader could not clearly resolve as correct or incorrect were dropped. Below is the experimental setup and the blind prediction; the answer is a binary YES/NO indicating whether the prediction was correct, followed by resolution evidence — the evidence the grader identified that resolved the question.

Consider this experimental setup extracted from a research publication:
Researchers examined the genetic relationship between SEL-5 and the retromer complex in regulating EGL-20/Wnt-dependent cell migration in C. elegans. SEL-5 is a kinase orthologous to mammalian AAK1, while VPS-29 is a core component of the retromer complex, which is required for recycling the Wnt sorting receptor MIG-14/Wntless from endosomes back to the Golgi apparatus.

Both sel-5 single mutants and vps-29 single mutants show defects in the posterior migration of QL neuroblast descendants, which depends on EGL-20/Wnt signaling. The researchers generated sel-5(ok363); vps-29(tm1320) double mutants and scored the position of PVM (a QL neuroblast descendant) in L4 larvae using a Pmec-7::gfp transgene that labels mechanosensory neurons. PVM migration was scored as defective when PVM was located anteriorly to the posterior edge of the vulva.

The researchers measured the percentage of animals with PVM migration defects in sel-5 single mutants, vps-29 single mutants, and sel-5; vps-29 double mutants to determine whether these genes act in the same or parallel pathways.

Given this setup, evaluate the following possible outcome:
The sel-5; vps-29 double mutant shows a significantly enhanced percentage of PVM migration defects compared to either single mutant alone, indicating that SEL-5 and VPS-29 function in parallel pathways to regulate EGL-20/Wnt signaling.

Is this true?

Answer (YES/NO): YES